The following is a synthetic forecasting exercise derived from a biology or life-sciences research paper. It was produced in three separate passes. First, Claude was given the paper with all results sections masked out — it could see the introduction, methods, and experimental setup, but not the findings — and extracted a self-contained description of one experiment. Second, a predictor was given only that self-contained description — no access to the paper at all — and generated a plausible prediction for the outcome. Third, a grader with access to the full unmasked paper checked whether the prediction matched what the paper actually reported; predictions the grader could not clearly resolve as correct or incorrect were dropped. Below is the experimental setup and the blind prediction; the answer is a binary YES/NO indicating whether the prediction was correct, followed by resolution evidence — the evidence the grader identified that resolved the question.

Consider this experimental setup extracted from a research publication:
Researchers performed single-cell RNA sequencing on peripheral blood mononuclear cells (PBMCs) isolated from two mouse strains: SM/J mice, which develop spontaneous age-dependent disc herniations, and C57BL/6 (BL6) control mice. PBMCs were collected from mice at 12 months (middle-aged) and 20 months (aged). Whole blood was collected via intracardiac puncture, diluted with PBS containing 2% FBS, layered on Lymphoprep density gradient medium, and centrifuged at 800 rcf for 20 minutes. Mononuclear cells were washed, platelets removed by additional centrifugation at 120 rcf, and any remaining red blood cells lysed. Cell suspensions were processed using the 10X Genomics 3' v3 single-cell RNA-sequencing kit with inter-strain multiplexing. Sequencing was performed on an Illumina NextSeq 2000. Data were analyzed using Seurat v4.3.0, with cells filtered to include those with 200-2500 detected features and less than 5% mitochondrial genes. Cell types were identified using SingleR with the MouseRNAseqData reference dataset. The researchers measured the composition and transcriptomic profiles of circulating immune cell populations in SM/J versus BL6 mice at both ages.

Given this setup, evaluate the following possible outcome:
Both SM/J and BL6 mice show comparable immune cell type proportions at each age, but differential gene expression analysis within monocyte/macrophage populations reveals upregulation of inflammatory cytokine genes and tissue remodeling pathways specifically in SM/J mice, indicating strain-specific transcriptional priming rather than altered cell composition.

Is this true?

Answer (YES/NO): NO